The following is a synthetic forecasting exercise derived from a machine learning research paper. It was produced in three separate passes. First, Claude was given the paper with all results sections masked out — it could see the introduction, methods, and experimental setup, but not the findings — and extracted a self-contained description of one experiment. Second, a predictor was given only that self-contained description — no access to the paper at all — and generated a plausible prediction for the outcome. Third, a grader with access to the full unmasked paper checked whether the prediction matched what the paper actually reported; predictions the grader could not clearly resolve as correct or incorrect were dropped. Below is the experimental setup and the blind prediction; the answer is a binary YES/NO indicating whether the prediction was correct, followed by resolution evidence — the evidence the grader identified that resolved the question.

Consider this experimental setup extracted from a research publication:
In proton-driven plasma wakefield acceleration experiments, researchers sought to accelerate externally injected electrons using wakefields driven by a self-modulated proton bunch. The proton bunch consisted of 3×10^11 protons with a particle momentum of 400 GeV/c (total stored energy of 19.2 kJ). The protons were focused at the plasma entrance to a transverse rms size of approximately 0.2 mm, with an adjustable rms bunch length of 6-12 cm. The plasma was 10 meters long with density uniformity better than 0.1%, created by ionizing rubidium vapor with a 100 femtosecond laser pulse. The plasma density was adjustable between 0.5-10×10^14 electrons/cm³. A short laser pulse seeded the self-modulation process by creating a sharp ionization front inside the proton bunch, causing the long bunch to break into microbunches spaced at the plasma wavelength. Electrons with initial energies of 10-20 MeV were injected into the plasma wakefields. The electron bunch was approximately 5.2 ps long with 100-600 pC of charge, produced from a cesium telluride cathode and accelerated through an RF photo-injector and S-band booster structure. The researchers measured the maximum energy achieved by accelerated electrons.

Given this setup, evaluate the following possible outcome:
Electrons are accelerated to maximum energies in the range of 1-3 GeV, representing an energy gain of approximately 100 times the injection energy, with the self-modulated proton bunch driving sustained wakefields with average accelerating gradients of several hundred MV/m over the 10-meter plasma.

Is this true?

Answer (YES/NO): YES